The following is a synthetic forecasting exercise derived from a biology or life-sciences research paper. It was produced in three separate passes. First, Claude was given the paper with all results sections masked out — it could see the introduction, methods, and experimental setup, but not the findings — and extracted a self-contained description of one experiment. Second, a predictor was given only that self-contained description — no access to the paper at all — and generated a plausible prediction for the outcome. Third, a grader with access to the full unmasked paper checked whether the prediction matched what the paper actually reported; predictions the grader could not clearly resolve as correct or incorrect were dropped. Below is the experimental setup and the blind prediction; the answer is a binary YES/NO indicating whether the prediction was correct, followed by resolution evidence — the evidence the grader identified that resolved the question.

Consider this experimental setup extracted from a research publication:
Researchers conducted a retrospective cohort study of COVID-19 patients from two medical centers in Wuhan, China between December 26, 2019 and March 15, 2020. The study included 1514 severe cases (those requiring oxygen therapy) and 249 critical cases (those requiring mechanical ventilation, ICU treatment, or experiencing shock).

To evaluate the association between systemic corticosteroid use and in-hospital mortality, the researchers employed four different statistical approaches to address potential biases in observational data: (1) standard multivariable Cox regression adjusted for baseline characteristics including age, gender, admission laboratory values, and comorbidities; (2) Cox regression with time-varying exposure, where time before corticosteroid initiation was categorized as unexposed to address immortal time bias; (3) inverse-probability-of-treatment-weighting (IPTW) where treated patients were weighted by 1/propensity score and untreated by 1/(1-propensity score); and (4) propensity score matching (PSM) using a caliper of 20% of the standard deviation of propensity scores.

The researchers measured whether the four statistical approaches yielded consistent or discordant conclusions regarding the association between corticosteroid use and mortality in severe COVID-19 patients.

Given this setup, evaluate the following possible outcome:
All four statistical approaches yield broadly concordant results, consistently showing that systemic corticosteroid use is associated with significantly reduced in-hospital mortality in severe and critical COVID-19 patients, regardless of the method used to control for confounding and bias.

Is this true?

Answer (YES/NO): NO